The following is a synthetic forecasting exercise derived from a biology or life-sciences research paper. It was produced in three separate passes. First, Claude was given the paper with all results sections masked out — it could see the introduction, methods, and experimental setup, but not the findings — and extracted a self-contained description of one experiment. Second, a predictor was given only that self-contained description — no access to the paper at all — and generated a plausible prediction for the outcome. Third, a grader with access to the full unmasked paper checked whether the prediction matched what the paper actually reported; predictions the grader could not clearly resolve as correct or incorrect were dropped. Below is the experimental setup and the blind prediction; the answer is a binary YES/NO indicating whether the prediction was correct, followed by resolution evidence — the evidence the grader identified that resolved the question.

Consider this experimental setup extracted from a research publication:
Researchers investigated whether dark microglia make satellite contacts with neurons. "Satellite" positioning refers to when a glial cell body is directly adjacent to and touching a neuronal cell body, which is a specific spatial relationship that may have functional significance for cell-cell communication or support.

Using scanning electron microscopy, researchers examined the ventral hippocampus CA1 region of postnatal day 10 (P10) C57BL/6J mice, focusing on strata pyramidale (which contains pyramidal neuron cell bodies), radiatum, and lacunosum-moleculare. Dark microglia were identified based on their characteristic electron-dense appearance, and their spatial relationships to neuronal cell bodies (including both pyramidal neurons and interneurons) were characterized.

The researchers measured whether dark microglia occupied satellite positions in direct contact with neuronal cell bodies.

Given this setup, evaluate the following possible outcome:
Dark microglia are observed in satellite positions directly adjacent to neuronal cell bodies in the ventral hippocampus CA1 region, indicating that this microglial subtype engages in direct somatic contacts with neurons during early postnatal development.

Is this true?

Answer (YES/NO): YES